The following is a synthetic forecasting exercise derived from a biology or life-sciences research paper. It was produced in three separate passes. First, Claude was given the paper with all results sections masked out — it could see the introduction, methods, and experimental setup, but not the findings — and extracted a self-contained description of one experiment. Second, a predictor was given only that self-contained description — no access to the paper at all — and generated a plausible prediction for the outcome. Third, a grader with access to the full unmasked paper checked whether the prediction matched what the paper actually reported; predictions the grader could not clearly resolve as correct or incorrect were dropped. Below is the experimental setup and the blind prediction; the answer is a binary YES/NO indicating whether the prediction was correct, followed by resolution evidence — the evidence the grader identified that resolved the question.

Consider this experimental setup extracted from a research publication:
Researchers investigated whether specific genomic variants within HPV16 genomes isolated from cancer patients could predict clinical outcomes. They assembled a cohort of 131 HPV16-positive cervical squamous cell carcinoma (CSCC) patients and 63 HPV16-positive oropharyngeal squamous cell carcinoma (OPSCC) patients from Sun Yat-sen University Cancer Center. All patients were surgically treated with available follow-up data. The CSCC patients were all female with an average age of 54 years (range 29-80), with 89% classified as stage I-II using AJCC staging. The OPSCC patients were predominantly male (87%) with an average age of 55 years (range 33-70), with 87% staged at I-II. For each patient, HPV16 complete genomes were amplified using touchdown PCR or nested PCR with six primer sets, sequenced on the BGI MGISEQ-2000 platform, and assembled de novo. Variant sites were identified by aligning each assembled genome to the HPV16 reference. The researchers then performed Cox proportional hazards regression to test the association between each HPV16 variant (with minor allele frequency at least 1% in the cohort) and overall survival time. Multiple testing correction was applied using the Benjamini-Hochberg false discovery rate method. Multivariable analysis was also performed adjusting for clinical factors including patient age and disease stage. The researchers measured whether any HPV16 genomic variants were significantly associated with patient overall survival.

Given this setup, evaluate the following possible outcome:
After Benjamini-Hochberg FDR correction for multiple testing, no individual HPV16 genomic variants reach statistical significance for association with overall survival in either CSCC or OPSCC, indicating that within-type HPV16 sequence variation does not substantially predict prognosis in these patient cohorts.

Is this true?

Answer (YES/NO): NO